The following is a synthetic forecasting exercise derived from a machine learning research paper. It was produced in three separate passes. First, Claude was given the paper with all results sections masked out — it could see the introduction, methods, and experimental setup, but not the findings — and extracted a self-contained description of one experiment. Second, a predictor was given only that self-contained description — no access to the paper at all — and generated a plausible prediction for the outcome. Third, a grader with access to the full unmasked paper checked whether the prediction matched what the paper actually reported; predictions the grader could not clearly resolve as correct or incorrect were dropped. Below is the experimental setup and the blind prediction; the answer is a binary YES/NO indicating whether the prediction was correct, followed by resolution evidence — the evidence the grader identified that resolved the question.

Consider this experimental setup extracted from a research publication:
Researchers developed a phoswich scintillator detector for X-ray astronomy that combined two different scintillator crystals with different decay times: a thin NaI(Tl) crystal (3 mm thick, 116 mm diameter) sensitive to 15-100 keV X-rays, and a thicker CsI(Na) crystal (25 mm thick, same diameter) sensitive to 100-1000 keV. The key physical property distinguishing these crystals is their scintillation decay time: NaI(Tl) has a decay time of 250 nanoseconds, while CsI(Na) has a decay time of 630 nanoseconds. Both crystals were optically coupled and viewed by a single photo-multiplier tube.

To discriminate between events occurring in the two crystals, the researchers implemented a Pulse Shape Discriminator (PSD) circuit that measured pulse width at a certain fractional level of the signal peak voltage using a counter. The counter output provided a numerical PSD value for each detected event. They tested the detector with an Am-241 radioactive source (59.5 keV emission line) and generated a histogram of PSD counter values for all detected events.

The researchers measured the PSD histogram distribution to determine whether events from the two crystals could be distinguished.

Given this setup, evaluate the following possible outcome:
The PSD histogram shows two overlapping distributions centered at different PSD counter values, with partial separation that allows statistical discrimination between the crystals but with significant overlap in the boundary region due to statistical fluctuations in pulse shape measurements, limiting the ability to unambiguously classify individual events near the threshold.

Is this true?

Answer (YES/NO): NO